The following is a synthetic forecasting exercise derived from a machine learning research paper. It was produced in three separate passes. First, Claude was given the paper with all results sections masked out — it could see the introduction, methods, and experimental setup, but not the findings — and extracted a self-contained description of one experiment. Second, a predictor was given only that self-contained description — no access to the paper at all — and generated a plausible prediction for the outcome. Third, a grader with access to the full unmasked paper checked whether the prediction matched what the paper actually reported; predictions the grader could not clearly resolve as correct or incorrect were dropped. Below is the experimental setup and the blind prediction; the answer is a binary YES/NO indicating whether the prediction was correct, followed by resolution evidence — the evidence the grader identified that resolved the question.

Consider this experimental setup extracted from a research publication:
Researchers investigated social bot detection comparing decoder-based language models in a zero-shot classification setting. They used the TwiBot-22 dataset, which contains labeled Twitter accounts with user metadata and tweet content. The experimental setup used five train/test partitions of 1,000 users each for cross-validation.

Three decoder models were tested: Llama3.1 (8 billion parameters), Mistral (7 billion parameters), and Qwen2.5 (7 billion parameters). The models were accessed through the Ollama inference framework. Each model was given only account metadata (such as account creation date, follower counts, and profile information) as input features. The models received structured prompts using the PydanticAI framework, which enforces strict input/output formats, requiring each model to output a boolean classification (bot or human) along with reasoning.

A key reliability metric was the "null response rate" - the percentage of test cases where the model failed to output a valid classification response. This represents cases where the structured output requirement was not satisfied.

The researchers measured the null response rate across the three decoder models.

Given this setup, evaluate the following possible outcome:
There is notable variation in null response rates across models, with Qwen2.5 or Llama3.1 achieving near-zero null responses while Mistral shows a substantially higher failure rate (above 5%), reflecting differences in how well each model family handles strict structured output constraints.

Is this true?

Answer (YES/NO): YES